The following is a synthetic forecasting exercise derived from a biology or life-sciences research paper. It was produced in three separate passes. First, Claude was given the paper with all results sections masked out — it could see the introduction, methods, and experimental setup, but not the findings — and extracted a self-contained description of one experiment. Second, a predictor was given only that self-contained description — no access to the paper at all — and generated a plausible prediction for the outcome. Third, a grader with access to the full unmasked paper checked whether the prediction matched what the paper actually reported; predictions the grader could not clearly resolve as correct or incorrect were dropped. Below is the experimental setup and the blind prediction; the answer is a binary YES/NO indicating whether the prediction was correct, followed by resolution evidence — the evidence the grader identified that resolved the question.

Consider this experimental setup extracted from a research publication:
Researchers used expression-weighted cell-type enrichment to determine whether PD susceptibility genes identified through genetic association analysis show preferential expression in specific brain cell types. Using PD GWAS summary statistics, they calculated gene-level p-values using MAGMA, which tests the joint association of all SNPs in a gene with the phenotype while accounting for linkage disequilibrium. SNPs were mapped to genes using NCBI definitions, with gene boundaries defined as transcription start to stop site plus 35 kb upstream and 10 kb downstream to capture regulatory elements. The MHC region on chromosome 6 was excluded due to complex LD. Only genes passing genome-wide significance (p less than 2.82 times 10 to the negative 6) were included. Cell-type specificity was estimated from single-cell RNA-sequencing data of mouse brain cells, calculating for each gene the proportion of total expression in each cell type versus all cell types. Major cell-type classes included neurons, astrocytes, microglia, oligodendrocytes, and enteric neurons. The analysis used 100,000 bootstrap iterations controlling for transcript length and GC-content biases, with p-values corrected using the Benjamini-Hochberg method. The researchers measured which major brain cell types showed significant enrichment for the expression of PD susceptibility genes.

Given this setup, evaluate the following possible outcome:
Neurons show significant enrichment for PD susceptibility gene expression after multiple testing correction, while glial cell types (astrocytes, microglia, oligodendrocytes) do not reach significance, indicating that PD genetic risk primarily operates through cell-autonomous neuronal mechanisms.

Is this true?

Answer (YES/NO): NO